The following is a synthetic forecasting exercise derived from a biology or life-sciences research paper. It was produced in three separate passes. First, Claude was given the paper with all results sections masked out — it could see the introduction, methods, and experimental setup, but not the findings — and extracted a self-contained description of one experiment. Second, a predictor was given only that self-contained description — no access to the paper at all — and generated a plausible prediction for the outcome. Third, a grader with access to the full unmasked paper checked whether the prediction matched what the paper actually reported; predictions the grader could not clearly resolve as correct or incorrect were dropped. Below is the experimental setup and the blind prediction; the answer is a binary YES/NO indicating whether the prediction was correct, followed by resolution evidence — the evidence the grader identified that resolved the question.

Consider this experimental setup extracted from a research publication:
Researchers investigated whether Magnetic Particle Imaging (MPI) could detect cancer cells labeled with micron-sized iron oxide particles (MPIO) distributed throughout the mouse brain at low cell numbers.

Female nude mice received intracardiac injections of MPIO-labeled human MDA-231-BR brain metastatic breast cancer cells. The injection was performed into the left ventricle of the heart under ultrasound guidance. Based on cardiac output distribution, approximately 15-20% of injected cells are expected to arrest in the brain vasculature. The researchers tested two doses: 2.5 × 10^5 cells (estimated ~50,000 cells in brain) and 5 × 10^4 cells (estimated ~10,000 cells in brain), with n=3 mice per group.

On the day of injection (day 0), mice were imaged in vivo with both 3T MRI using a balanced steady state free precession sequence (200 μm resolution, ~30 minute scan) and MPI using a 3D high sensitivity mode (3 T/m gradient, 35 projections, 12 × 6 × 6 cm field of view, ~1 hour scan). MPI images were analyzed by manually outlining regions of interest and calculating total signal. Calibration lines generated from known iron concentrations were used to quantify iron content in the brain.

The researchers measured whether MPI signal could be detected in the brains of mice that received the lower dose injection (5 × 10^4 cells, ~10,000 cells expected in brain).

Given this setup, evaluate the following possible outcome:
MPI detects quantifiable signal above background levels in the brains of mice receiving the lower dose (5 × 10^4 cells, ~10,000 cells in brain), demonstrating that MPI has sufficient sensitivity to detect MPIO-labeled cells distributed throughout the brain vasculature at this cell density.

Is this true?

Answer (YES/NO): YES